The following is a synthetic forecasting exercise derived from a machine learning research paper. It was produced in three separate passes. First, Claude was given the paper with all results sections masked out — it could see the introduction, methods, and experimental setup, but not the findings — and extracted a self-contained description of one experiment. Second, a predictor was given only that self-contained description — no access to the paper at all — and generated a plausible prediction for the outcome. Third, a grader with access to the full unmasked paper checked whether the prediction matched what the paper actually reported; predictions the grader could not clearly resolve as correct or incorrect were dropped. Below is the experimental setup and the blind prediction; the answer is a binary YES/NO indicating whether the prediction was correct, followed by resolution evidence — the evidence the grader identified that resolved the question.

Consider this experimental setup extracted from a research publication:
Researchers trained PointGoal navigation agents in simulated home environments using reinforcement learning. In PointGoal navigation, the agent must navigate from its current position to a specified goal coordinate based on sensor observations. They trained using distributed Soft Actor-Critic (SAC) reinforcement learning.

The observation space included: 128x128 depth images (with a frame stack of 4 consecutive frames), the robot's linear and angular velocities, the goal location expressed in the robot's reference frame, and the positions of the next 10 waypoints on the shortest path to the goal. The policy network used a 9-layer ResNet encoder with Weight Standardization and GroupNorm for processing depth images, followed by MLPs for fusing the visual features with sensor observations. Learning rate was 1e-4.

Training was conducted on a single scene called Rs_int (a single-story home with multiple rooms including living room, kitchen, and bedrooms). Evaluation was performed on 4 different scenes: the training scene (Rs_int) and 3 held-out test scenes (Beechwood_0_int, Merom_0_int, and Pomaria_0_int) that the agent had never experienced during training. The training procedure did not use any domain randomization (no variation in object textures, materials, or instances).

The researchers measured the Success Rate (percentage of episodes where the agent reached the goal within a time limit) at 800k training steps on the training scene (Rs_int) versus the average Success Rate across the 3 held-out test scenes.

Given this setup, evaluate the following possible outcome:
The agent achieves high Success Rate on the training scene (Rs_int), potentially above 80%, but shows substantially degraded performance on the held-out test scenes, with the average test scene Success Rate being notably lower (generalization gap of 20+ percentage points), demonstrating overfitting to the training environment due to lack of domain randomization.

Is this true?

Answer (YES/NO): NO